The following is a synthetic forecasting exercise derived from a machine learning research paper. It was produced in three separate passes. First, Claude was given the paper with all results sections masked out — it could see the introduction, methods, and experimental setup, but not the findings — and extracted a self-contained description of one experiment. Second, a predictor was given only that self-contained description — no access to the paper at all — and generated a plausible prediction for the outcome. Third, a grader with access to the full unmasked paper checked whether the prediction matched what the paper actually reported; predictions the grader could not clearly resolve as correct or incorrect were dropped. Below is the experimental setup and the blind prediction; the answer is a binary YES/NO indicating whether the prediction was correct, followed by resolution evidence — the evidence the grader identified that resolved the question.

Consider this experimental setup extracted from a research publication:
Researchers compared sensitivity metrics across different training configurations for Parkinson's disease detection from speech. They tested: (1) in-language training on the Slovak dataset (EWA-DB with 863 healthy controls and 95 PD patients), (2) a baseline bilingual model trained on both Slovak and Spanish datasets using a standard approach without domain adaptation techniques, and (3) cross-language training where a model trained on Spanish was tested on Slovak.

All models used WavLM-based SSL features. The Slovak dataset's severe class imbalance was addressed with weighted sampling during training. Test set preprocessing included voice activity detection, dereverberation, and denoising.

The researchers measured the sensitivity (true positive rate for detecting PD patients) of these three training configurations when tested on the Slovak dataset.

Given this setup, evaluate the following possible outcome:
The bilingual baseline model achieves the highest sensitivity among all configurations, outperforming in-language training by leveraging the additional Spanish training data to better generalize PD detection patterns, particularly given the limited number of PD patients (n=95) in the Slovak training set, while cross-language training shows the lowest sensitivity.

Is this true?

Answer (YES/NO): NO